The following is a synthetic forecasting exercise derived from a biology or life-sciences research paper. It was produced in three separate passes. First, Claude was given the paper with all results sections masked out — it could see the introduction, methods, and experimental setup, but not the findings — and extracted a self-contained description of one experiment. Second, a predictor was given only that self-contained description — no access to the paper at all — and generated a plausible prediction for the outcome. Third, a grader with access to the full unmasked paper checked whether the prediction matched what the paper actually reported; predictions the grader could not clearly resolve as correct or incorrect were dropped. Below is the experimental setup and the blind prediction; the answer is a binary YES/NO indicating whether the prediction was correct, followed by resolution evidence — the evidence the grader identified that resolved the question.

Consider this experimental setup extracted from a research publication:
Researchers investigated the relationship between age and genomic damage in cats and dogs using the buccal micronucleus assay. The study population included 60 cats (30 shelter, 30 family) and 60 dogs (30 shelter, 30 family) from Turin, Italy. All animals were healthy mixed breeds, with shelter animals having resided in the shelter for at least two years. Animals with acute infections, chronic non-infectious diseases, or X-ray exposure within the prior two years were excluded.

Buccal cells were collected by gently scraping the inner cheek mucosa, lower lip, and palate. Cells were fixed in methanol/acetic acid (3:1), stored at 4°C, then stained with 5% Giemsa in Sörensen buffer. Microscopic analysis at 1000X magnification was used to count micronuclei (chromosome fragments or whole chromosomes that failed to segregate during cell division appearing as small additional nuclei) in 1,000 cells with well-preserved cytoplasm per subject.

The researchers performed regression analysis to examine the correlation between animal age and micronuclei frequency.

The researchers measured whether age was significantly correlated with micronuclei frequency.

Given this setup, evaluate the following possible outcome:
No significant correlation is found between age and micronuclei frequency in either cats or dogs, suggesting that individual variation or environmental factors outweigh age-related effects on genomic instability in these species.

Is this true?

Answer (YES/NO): YES